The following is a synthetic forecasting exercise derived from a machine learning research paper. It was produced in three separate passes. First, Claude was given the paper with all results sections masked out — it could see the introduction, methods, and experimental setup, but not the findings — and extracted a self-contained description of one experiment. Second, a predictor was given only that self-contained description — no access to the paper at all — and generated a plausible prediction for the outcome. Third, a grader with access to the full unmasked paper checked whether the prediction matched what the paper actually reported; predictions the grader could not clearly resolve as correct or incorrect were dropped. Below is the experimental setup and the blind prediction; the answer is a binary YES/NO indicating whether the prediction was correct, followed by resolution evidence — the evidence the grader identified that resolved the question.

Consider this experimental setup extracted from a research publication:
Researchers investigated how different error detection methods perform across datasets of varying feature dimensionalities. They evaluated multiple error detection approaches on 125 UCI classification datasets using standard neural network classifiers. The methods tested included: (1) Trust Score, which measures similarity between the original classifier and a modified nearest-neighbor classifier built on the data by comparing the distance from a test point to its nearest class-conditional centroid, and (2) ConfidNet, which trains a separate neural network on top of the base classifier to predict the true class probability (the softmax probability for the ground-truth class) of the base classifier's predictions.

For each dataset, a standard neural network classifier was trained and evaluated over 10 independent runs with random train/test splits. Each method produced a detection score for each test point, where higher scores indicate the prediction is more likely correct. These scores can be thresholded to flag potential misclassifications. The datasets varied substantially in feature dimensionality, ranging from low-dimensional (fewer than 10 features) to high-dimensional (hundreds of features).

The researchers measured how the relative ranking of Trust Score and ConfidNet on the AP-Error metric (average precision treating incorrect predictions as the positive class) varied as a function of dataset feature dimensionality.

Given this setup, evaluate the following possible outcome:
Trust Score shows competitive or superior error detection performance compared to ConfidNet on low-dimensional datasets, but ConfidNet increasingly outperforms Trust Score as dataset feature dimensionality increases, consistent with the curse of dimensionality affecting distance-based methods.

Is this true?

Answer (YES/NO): NO